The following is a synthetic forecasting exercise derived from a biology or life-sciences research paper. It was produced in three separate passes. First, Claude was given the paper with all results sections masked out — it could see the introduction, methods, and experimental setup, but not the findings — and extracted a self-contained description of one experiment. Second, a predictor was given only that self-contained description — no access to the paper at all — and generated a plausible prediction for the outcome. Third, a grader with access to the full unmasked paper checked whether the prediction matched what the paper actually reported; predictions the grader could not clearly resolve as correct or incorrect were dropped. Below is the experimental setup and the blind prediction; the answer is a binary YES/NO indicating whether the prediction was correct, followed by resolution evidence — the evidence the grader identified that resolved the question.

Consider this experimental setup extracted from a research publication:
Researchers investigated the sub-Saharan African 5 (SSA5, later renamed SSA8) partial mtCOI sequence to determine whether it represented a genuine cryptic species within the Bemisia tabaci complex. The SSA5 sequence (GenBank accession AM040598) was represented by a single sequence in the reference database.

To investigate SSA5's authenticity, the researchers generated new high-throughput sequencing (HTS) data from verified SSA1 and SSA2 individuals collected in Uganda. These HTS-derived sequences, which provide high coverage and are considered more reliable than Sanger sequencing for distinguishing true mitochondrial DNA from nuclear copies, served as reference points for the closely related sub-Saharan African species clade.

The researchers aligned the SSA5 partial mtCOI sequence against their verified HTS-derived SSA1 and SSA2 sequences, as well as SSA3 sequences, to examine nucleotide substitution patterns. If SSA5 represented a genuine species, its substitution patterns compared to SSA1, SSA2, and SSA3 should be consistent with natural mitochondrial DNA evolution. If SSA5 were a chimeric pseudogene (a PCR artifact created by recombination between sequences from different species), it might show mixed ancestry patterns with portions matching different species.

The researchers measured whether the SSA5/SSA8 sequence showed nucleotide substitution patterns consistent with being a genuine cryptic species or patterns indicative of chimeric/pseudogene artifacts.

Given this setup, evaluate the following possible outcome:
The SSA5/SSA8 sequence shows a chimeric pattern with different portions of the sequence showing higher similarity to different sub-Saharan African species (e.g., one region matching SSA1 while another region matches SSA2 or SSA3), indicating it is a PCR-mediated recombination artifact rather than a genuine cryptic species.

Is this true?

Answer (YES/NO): YES